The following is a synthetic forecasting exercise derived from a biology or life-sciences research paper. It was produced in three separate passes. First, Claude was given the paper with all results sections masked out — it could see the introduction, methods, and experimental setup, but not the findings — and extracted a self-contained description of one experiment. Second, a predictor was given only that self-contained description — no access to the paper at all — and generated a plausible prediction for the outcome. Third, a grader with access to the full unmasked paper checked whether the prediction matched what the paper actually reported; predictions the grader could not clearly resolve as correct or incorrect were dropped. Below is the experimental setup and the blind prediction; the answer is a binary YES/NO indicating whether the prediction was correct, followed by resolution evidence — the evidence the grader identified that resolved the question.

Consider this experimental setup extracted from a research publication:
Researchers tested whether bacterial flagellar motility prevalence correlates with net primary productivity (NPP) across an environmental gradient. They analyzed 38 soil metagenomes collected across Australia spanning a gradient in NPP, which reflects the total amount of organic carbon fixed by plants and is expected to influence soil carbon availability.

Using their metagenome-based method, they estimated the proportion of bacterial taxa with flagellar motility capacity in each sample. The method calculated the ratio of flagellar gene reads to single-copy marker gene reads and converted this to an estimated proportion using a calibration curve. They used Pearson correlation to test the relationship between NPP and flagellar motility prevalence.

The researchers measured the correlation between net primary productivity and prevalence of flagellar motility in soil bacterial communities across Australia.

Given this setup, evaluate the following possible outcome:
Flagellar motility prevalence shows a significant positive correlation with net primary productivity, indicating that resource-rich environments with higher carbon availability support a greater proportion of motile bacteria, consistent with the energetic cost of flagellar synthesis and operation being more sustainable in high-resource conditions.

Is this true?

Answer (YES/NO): YES